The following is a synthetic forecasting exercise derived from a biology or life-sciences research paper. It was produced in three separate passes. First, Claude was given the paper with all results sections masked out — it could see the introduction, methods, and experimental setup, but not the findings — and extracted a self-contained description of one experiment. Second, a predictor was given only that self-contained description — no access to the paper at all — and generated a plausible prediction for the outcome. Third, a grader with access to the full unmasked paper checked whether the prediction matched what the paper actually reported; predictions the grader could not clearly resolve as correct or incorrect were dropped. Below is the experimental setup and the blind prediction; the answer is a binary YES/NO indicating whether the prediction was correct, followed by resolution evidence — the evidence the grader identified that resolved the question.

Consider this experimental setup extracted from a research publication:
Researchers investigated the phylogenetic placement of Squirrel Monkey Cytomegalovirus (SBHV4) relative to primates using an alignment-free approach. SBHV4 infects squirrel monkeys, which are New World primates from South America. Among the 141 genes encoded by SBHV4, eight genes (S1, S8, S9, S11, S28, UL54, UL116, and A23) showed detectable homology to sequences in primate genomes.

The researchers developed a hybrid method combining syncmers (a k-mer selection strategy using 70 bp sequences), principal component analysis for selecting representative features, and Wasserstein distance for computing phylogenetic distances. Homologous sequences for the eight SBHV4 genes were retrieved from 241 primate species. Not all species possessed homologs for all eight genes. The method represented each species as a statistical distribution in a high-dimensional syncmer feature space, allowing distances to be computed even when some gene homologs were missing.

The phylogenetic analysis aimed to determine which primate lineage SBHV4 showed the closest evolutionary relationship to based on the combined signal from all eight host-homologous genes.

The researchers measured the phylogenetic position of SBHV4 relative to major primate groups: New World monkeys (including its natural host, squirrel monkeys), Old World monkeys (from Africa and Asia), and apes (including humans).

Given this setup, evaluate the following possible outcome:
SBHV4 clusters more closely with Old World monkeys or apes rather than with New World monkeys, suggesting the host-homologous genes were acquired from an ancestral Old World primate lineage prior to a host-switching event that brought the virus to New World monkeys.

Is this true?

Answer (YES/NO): NO